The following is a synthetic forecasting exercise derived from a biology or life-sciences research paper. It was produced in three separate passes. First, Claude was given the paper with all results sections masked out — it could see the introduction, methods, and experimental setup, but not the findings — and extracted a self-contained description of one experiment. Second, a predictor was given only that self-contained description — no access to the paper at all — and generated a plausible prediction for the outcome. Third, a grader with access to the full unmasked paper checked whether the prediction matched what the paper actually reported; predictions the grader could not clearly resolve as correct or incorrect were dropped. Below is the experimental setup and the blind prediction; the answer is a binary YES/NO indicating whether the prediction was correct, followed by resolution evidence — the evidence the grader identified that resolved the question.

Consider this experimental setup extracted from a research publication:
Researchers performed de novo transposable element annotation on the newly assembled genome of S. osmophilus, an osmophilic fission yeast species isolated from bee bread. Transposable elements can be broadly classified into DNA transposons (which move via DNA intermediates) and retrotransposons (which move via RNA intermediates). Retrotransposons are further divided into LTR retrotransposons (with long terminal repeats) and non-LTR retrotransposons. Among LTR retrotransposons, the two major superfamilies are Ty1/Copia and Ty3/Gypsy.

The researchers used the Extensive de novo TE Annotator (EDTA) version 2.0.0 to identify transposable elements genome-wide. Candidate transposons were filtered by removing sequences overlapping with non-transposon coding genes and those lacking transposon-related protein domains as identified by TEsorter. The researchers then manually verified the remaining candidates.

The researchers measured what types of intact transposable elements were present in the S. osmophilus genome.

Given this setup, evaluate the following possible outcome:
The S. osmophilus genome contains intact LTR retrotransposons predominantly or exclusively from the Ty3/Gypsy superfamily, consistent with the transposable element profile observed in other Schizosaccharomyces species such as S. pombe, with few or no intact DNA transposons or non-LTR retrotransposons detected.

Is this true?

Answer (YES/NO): YES